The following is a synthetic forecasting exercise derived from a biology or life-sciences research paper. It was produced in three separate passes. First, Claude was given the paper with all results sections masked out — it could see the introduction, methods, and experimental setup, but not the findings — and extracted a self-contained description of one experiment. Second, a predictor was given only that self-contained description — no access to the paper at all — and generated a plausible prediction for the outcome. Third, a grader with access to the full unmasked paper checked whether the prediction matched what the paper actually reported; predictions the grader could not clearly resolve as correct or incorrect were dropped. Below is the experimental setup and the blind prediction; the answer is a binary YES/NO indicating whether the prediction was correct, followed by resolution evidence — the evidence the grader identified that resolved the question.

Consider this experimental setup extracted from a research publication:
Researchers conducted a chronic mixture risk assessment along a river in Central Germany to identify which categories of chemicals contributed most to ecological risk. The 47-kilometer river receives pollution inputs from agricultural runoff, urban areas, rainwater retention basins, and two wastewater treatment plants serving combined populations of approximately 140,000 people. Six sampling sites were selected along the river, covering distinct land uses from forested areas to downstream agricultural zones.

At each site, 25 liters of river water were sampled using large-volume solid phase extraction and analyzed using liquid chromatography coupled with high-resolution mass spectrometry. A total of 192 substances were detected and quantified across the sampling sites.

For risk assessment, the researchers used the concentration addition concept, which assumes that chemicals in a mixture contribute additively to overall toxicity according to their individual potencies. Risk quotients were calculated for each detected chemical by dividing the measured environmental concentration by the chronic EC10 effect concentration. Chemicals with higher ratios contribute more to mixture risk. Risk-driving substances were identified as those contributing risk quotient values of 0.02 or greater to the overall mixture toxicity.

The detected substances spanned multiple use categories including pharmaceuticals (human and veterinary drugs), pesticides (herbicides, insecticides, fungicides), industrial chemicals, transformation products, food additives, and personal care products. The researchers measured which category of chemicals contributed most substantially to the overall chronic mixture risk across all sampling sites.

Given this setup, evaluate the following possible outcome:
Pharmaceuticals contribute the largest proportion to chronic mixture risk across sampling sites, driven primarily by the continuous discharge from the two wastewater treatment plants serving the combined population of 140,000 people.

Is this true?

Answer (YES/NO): YES